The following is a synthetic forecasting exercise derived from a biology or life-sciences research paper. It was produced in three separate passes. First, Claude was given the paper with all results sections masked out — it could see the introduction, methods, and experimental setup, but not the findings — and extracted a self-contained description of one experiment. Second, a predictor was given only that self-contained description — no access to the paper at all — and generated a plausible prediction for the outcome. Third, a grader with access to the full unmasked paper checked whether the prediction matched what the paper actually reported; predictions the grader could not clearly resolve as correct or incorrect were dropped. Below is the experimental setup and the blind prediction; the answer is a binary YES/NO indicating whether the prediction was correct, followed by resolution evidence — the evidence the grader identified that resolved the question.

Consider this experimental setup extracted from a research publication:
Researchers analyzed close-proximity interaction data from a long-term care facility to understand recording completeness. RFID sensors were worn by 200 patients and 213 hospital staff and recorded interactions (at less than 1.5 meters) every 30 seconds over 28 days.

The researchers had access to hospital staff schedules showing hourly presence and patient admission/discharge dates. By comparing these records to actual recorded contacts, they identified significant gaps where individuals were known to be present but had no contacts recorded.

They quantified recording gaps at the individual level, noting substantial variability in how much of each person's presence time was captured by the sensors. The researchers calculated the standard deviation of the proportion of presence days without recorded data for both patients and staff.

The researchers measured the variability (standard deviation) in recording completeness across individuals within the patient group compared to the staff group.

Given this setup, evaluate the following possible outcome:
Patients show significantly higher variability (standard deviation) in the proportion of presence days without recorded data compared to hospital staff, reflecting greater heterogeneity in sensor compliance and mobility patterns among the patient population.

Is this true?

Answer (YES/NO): NO